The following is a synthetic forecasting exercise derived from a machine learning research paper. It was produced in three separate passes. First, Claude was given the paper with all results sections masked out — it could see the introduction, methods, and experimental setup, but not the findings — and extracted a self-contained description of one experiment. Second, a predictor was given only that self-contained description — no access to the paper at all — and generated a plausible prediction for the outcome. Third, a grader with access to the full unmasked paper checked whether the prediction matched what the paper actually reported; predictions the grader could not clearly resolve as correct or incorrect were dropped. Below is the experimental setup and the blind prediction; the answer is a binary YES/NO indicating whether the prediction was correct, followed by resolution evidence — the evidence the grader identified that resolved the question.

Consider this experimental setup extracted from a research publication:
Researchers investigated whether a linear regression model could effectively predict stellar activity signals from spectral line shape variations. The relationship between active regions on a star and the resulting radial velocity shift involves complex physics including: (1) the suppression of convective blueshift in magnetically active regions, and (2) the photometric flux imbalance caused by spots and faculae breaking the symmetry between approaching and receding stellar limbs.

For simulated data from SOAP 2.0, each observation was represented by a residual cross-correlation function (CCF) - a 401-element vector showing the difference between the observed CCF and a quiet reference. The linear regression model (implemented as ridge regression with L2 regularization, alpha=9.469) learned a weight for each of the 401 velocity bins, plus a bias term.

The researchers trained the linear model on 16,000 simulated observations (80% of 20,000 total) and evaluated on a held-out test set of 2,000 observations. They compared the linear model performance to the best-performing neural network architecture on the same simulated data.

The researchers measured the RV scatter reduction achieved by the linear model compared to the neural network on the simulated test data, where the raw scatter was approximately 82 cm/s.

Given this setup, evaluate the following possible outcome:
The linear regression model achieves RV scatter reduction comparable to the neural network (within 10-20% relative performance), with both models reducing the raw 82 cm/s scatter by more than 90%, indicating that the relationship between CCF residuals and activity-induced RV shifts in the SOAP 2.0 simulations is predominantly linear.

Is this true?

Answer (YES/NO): YES